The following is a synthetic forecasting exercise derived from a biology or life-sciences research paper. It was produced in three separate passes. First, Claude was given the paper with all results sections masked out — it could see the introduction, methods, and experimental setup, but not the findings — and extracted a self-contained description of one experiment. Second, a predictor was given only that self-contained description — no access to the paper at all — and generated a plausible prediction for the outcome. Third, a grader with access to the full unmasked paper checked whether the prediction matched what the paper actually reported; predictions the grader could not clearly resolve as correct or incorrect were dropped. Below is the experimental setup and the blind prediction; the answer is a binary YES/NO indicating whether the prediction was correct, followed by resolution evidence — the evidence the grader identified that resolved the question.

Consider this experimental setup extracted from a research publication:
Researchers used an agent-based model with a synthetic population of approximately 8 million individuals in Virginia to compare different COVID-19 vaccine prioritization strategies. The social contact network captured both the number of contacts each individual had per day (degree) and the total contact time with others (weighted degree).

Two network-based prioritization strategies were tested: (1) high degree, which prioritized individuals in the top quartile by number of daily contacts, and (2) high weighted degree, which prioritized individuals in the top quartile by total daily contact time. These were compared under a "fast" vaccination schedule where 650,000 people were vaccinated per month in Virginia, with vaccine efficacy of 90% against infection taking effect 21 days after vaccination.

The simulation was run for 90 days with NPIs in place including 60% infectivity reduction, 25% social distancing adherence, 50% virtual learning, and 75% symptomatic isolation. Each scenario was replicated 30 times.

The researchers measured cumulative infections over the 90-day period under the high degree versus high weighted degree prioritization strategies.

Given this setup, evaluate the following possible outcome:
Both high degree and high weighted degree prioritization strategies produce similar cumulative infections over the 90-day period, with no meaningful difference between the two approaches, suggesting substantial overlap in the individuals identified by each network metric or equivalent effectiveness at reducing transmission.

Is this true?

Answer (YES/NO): NO